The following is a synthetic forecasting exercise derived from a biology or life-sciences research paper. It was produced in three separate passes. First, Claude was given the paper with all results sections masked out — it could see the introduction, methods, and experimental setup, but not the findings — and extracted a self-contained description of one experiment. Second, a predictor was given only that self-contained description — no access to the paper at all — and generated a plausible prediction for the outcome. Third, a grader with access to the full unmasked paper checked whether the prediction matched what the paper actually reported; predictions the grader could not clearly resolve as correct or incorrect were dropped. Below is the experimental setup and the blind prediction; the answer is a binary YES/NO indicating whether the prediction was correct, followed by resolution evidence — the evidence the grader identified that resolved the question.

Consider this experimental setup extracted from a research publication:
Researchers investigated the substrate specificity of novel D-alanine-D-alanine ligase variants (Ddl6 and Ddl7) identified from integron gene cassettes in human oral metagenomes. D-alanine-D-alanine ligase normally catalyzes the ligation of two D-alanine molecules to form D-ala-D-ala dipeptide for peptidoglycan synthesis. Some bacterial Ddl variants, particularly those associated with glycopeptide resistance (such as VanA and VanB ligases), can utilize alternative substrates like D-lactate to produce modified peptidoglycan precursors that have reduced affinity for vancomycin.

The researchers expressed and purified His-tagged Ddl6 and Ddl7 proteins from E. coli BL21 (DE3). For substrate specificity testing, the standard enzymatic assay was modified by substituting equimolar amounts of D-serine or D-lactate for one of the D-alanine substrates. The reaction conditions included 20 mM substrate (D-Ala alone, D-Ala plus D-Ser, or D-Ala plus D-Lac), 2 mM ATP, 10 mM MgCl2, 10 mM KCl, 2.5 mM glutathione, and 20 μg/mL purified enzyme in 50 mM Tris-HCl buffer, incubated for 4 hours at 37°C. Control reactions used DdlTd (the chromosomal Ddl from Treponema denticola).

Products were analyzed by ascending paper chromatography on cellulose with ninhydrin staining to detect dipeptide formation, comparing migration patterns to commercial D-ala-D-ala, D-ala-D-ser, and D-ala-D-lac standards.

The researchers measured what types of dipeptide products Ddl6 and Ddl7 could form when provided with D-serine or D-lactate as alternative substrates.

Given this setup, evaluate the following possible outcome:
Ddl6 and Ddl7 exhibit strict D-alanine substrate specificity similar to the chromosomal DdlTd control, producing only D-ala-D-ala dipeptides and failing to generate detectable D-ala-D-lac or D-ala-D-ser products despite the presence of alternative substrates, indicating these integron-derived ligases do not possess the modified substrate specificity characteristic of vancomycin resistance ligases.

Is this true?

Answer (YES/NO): YES